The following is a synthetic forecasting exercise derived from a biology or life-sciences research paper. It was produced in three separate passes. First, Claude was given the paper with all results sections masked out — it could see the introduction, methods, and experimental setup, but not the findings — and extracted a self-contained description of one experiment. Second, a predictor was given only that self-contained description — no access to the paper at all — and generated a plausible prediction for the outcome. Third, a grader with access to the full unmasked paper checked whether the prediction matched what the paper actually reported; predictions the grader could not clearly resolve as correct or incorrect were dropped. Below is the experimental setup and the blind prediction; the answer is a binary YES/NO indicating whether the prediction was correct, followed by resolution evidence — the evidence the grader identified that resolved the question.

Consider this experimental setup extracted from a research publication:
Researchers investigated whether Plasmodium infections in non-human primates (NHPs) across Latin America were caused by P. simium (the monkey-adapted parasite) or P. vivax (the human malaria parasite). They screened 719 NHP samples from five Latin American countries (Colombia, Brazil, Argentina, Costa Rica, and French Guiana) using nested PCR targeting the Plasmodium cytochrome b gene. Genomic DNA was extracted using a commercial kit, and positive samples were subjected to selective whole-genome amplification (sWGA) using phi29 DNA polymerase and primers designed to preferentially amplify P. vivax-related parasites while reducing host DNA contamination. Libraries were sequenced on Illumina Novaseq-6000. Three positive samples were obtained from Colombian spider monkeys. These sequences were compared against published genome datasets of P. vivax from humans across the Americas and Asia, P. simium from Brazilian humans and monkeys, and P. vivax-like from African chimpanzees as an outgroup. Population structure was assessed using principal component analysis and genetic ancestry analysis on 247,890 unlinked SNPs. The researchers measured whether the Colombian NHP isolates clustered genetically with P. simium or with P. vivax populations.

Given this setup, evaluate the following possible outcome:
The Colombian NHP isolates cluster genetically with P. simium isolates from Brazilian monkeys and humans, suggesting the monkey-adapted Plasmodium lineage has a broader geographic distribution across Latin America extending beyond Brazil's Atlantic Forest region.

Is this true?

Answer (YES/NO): NO